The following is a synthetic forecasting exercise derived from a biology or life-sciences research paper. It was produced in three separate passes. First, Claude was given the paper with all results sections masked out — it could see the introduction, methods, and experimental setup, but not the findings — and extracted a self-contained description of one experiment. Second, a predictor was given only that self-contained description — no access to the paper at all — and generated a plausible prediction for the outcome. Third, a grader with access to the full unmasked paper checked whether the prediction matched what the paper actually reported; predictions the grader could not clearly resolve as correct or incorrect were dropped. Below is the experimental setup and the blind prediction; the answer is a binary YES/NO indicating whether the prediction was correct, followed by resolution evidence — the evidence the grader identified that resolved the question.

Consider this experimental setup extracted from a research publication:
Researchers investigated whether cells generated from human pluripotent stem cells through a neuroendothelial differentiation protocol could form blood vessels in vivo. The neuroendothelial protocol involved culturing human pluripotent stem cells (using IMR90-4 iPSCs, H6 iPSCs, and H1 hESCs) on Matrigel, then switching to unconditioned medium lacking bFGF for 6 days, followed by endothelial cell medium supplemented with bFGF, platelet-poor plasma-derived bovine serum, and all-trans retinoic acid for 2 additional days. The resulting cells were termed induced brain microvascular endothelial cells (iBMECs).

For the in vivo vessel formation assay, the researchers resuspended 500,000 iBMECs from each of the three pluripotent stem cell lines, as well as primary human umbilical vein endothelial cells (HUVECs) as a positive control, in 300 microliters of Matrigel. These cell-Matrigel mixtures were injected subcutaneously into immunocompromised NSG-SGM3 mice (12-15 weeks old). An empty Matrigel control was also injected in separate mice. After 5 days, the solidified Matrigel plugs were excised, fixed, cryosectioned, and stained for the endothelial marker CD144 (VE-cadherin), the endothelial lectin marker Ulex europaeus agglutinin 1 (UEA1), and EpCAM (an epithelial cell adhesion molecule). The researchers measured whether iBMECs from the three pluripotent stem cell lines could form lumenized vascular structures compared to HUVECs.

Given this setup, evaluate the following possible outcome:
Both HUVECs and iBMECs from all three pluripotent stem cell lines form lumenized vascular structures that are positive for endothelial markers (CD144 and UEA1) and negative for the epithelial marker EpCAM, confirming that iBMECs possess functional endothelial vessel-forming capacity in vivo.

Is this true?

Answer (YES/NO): NO